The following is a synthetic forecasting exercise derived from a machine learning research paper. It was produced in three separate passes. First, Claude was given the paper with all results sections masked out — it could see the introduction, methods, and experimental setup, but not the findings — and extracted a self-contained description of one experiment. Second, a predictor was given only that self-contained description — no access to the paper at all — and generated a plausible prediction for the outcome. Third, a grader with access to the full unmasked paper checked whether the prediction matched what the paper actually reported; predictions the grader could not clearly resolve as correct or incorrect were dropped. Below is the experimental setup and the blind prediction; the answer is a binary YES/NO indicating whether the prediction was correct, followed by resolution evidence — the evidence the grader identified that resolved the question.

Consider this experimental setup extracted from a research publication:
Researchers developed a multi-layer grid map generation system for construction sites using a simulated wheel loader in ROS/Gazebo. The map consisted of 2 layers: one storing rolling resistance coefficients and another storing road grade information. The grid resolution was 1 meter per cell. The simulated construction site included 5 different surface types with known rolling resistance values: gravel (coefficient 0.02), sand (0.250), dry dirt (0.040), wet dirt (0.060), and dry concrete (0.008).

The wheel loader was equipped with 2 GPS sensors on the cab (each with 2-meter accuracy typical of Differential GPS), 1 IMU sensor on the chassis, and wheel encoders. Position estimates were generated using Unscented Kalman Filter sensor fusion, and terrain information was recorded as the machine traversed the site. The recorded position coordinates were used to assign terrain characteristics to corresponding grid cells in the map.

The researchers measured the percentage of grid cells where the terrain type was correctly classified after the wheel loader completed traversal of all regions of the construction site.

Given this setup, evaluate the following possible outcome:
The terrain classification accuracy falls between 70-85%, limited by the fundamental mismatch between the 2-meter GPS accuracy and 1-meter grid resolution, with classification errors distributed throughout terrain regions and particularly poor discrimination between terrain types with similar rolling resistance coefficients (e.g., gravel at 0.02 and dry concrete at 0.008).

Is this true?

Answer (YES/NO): NO